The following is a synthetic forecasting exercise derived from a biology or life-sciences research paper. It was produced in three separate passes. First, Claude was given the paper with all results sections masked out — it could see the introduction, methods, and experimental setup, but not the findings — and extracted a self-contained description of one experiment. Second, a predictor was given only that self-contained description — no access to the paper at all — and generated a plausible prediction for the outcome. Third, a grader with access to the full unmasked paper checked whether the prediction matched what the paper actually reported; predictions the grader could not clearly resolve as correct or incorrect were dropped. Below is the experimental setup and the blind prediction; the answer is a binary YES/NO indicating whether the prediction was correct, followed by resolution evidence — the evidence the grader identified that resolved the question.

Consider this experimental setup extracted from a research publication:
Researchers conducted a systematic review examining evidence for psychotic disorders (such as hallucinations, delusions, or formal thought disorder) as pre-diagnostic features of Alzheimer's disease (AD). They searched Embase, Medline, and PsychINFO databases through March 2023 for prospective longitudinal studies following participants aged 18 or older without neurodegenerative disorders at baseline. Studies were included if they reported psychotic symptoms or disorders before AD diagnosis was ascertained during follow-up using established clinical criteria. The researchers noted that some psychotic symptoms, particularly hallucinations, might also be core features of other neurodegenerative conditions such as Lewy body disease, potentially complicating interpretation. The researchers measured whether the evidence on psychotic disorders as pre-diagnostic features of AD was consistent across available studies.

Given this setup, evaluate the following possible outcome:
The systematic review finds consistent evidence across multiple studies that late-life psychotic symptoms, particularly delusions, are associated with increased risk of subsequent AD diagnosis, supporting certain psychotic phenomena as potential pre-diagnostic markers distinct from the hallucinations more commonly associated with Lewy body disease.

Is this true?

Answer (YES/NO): NO